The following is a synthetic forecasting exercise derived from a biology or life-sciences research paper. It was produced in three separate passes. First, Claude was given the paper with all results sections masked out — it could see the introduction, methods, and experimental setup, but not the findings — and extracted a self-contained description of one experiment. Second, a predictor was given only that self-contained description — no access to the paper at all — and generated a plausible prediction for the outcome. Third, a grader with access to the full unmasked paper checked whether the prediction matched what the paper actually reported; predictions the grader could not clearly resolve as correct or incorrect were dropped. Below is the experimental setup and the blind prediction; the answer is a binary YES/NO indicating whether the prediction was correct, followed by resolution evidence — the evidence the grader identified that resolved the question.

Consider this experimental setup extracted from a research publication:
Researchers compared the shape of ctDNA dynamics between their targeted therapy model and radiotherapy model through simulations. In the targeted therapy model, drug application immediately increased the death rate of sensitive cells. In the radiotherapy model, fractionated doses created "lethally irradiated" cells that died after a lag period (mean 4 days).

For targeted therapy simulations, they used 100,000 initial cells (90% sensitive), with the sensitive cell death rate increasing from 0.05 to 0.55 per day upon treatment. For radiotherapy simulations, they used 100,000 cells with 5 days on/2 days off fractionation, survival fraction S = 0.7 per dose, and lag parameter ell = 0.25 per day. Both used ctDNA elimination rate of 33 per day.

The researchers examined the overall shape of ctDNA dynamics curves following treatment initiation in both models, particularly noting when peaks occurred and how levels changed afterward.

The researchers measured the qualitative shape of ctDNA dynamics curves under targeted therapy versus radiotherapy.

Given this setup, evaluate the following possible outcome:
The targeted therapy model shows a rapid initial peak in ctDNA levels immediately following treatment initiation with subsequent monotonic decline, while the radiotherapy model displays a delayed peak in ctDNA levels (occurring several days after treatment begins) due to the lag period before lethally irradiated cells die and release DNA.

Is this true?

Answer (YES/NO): YES